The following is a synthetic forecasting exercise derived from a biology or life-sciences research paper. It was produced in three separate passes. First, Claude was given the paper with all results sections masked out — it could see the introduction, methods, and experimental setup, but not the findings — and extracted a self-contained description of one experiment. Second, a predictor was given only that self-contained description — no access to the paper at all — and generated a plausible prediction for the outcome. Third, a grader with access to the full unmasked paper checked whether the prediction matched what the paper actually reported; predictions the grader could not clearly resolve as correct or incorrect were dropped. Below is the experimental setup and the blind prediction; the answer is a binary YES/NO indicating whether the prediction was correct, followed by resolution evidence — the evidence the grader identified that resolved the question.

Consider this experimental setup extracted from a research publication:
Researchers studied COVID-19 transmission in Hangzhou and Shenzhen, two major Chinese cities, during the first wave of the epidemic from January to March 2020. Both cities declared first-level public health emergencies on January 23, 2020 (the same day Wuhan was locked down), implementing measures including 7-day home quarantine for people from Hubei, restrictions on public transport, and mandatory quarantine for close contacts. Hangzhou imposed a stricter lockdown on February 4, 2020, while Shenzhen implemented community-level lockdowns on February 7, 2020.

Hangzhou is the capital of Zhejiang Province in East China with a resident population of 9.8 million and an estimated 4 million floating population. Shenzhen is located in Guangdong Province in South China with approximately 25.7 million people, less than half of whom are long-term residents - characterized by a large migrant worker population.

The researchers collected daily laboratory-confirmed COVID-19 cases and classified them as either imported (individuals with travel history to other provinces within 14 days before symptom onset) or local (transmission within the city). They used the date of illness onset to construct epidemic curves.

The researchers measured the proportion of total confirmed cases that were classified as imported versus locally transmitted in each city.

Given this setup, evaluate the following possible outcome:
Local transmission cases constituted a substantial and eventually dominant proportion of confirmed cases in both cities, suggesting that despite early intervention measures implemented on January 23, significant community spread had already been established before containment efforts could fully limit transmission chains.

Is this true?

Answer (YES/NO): NO